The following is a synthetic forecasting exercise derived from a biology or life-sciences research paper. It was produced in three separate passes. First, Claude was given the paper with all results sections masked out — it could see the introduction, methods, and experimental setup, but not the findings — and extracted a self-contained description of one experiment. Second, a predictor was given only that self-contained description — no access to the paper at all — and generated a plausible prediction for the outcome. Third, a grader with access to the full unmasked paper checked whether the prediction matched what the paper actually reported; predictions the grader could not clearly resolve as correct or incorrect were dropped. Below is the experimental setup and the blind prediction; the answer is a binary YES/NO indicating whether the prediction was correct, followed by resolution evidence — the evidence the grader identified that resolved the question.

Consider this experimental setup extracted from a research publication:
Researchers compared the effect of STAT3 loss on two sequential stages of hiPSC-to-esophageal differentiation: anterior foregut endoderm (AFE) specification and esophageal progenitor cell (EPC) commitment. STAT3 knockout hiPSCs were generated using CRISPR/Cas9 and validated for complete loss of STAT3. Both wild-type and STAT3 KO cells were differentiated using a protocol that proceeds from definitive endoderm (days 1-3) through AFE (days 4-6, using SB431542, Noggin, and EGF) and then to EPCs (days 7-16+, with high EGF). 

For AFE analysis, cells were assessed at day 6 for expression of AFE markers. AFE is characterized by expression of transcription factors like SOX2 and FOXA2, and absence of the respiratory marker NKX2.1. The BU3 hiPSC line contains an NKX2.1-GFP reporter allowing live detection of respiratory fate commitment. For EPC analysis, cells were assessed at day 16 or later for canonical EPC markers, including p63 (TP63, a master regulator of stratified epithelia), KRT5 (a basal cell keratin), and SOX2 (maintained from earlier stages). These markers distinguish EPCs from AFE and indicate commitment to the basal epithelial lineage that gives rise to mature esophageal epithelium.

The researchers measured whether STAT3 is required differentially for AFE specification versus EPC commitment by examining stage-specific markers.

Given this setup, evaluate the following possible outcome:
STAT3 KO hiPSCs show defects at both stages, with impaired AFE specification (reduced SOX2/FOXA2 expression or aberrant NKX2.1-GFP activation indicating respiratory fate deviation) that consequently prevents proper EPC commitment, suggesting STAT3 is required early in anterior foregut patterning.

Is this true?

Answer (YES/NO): NO